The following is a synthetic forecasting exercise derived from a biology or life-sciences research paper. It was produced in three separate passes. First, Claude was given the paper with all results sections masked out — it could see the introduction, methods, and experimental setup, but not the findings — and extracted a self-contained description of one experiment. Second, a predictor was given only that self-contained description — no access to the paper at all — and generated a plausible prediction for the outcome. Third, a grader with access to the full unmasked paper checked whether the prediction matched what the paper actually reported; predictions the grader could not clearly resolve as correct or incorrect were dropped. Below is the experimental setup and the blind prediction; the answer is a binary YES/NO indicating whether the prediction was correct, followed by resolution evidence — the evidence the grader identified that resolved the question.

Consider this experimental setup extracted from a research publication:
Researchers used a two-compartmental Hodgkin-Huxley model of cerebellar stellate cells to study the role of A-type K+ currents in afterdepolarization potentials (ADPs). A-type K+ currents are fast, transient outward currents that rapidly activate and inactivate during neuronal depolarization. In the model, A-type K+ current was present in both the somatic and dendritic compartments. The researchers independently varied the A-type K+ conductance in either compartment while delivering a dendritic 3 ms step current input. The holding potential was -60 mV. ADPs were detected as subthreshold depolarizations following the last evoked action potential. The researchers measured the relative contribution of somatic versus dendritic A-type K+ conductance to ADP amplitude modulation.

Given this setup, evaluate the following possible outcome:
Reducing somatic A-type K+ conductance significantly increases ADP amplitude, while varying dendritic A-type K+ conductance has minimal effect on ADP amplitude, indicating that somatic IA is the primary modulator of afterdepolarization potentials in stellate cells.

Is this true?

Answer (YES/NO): NO